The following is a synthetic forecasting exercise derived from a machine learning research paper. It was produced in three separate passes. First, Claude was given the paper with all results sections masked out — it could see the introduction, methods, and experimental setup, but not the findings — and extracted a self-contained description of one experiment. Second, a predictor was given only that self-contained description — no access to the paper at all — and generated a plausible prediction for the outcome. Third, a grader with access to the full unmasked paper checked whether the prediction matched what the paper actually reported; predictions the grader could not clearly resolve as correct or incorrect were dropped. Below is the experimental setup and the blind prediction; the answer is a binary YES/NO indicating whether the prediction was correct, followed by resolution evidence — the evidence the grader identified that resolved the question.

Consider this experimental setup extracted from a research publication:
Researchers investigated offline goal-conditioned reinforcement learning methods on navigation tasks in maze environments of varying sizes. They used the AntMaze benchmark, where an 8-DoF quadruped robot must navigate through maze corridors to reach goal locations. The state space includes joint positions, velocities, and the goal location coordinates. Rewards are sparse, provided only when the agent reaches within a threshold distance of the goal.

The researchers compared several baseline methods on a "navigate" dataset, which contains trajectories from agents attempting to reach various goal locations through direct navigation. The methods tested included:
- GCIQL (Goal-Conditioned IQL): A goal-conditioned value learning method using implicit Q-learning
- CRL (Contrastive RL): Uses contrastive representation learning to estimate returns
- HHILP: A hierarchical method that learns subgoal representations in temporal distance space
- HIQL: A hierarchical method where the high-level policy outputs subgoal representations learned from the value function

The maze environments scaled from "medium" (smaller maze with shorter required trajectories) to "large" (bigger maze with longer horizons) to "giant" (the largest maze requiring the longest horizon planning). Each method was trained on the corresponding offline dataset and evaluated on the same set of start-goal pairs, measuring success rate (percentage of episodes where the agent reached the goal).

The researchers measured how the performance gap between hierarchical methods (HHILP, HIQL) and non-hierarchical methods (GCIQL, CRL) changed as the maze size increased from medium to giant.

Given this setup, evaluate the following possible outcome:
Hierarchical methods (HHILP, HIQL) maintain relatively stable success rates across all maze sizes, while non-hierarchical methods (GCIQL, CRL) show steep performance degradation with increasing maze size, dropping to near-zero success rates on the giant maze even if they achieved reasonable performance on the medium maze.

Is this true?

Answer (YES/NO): NO